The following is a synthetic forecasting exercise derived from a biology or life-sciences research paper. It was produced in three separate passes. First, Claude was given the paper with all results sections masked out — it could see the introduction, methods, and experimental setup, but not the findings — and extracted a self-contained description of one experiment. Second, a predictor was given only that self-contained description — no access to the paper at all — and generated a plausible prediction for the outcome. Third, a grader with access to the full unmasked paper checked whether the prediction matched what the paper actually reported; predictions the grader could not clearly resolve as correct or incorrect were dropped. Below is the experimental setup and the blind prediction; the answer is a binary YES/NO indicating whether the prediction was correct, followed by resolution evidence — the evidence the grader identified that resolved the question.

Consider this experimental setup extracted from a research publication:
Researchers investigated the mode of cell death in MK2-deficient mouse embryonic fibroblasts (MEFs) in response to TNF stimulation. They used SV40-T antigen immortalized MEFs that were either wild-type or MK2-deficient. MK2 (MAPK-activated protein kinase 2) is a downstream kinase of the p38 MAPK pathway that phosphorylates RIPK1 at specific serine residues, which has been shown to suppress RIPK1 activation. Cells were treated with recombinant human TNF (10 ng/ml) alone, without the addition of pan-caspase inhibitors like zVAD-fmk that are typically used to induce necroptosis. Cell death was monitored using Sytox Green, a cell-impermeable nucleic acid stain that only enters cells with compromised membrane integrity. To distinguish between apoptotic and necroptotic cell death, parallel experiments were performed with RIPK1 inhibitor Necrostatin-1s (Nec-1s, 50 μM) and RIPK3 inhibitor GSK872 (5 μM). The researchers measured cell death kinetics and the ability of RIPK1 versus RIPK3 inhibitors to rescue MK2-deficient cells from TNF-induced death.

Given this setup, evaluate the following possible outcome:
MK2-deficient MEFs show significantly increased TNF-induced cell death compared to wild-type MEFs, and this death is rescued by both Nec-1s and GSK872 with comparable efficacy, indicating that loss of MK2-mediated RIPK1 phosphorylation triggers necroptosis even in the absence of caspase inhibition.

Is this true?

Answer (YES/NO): NO